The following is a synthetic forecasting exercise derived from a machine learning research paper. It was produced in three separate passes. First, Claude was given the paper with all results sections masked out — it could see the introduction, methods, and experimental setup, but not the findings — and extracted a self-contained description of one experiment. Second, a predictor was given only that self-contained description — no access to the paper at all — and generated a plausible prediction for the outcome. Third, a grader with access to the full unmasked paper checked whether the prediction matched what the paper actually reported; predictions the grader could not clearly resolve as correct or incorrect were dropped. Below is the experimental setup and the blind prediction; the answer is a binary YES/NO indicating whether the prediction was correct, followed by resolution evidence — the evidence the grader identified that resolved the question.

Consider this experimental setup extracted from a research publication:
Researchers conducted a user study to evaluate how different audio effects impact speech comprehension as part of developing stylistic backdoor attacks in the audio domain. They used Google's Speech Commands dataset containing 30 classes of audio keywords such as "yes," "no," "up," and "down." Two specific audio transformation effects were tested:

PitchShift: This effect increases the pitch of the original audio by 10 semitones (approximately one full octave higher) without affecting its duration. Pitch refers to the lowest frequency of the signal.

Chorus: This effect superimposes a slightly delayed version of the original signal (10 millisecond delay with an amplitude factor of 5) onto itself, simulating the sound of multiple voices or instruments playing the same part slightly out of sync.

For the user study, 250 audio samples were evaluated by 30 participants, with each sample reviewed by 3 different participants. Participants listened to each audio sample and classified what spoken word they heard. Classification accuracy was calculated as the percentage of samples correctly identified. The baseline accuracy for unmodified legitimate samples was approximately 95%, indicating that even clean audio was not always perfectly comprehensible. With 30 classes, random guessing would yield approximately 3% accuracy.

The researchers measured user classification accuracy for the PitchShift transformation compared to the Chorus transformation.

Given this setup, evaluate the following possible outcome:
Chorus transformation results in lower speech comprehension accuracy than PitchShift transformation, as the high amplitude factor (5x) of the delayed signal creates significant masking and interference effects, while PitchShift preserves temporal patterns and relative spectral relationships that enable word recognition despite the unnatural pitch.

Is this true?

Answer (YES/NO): NO